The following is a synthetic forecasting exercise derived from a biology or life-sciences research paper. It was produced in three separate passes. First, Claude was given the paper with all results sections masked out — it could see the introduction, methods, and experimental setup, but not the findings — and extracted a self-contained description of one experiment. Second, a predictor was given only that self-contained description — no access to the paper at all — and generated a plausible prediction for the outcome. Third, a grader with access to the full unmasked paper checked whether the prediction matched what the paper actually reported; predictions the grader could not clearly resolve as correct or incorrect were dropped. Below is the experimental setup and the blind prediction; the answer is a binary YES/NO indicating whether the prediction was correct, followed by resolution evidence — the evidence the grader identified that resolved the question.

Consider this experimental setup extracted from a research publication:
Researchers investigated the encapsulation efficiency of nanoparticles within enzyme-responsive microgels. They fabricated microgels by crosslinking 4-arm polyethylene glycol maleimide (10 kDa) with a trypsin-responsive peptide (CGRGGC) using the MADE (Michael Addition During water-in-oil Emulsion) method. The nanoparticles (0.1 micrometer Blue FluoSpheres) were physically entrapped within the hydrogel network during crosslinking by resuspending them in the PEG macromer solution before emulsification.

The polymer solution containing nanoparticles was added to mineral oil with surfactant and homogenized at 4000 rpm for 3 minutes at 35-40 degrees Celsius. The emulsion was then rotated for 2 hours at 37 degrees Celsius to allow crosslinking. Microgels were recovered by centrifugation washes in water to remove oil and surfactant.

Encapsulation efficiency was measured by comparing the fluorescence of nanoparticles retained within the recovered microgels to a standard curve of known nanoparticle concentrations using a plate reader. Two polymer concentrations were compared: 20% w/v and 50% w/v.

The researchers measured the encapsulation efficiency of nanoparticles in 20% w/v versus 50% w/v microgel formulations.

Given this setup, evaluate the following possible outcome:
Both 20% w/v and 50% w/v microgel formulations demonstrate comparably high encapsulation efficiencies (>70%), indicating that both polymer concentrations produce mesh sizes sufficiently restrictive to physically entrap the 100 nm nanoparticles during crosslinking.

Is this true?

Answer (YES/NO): NO